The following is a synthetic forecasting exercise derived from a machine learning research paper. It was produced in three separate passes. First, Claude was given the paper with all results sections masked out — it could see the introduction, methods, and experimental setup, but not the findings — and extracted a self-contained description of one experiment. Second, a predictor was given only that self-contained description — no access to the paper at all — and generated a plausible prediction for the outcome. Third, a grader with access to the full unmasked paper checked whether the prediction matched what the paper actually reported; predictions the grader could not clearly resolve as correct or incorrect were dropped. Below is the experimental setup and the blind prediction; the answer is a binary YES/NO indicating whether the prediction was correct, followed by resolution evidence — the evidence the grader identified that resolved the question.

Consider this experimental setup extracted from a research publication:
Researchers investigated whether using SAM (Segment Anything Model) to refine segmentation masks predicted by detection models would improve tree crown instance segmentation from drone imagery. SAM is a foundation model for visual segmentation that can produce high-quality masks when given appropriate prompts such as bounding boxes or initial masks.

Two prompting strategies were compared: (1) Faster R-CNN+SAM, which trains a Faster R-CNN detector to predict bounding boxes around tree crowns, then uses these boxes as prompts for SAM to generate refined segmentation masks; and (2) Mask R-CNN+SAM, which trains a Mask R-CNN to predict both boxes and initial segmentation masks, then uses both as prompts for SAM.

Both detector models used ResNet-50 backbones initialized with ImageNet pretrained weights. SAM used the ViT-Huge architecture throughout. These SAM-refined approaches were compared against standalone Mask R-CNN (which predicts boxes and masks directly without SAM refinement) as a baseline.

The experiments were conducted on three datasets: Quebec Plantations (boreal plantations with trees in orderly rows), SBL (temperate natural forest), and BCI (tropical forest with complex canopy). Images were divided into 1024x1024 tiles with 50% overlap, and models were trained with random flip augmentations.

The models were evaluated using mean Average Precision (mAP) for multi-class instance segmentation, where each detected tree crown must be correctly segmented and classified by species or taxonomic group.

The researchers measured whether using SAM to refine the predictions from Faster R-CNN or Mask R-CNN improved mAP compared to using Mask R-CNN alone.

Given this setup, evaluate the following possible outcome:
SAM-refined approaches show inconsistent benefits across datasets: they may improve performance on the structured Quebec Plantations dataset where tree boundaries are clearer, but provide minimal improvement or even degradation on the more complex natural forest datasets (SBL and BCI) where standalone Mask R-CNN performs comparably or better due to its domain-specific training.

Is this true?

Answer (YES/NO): NO